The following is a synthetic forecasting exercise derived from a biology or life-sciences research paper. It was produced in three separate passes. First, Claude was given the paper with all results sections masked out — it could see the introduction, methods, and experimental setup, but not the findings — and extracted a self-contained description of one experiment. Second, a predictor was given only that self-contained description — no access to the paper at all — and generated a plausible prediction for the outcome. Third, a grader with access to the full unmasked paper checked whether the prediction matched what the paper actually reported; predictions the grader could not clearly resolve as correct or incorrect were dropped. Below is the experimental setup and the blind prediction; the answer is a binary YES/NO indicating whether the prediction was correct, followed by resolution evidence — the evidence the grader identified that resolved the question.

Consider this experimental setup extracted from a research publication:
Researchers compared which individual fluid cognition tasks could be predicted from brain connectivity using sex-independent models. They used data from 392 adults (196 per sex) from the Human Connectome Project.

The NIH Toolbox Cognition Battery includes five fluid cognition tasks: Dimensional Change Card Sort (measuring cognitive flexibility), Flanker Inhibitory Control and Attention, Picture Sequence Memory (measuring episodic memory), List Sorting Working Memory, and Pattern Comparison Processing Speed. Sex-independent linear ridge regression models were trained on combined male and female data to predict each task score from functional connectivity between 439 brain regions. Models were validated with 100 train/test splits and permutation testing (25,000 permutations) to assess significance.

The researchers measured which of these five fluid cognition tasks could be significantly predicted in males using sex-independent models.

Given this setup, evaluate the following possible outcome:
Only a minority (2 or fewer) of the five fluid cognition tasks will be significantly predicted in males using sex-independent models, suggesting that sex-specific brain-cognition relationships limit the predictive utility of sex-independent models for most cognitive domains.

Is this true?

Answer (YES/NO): NO